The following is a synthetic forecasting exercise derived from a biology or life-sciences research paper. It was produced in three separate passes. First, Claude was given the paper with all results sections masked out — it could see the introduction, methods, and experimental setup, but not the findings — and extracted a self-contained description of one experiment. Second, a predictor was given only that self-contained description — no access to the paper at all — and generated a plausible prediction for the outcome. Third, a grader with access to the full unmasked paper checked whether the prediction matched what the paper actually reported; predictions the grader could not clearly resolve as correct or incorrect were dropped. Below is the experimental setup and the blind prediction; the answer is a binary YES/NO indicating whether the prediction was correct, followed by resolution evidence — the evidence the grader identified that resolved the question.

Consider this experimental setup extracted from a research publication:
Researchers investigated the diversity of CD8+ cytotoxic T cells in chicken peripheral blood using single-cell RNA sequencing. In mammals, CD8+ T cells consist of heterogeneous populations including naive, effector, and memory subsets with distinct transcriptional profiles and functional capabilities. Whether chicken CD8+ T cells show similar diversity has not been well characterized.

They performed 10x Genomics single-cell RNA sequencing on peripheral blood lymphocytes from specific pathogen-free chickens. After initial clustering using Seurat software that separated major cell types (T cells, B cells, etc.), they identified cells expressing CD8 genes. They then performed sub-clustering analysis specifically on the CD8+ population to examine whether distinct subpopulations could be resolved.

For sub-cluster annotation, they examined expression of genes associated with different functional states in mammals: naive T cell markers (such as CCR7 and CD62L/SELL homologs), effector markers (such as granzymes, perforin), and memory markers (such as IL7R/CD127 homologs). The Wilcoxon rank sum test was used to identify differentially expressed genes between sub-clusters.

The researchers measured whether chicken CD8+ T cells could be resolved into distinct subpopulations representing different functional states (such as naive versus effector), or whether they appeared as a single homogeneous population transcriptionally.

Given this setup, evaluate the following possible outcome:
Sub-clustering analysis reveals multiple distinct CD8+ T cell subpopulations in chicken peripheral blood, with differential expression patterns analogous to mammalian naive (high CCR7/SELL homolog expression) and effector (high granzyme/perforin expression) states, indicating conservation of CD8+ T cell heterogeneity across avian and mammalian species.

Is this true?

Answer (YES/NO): NO